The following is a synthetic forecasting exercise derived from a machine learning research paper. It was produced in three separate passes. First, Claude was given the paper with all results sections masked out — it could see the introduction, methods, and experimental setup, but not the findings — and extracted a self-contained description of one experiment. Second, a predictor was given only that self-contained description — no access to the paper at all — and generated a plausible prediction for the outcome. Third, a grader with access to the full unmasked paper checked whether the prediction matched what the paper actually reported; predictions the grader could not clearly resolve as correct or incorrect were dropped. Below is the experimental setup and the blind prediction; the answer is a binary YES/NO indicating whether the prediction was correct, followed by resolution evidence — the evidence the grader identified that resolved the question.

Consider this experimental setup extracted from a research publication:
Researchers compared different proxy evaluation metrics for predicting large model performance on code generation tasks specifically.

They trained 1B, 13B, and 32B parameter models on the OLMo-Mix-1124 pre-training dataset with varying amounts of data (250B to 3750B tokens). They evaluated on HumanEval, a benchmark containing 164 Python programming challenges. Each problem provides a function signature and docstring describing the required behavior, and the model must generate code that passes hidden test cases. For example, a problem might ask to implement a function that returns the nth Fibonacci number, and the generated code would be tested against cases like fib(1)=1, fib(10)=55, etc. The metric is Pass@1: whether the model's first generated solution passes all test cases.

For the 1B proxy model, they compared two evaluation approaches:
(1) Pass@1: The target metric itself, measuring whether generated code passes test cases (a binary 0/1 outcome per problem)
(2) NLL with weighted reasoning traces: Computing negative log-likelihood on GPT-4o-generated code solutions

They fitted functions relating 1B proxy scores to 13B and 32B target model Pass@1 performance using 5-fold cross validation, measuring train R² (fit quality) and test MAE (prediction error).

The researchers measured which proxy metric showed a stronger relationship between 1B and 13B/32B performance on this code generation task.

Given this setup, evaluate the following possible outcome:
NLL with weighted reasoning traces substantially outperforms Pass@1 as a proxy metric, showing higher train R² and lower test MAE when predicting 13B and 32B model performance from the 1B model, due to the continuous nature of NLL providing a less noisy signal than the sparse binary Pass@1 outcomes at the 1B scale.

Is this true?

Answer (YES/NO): YES